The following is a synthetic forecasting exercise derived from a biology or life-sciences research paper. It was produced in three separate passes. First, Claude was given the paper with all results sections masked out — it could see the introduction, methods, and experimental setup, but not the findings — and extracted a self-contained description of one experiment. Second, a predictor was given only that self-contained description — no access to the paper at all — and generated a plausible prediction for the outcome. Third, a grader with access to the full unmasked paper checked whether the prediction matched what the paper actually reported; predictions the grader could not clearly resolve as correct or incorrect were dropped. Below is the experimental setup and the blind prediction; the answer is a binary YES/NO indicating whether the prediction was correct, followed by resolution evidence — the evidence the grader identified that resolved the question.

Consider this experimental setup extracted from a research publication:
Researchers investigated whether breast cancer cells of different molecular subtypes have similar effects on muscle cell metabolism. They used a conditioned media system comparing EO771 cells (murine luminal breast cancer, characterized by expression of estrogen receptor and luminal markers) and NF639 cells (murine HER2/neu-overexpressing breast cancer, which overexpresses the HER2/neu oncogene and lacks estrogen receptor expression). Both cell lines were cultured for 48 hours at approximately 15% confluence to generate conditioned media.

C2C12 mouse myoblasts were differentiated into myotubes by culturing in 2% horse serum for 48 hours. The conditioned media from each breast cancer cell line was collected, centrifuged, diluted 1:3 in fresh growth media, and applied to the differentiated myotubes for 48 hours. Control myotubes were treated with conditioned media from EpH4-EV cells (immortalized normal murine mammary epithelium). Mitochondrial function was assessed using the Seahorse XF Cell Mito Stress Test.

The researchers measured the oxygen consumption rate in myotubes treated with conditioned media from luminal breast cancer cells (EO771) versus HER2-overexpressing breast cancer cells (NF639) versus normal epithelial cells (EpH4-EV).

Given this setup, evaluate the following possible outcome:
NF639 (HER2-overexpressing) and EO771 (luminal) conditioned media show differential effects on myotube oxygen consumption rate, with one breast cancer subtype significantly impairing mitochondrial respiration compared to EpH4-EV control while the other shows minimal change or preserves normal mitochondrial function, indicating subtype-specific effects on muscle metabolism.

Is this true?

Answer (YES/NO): NO